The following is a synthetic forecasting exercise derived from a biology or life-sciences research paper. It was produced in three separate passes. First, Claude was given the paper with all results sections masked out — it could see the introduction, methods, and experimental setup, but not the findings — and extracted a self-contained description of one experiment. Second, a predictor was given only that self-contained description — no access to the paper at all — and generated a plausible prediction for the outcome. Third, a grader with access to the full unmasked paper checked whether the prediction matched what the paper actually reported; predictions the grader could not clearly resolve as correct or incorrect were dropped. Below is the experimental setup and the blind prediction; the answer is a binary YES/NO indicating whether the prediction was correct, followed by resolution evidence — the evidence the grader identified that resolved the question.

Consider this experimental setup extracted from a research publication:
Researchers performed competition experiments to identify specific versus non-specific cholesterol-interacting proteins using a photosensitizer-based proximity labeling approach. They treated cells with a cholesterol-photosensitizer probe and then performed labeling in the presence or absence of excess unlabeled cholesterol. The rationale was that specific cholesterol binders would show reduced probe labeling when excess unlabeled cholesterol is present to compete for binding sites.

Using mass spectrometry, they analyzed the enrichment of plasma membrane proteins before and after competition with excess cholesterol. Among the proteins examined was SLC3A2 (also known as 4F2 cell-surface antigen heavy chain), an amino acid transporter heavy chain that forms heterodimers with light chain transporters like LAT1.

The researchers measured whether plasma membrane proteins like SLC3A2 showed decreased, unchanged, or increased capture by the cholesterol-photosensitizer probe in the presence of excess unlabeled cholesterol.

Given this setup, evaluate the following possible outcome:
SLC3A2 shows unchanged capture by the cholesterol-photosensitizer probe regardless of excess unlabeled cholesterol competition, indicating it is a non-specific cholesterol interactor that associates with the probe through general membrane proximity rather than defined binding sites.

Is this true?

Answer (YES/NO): NO